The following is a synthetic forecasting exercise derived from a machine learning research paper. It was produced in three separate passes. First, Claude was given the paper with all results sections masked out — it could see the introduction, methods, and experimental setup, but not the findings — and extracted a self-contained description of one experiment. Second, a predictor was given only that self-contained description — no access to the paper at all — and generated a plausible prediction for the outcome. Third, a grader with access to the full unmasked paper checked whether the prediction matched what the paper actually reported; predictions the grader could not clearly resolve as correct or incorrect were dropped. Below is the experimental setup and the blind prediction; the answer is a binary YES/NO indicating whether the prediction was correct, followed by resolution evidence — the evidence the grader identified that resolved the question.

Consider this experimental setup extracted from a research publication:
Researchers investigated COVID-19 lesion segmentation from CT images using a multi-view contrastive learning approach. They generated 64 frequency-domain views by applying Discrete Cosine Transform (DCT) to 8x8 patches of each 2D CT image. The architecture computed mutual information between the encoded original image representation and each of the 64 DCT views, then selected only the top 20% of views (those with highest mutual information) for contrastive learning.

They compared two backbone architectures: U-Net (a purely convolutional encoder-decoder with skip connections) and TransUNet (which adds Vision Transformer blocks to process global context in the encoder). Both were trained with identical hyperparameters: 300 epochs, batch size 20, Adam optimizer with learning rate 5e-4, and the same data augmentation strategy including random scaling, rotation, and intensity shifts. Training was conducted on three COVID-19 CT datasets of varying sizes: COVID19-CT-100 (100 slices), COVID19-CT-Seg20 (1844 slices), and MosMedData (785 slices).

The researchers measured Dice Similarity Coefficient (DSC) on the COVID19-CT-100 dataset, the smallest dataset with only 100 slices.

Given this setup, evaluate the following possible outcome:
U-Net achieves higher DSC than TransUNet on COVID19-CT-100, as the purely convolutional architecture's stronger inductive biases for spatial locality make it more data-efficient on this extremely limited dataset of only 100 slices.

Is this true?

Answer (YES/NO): YES